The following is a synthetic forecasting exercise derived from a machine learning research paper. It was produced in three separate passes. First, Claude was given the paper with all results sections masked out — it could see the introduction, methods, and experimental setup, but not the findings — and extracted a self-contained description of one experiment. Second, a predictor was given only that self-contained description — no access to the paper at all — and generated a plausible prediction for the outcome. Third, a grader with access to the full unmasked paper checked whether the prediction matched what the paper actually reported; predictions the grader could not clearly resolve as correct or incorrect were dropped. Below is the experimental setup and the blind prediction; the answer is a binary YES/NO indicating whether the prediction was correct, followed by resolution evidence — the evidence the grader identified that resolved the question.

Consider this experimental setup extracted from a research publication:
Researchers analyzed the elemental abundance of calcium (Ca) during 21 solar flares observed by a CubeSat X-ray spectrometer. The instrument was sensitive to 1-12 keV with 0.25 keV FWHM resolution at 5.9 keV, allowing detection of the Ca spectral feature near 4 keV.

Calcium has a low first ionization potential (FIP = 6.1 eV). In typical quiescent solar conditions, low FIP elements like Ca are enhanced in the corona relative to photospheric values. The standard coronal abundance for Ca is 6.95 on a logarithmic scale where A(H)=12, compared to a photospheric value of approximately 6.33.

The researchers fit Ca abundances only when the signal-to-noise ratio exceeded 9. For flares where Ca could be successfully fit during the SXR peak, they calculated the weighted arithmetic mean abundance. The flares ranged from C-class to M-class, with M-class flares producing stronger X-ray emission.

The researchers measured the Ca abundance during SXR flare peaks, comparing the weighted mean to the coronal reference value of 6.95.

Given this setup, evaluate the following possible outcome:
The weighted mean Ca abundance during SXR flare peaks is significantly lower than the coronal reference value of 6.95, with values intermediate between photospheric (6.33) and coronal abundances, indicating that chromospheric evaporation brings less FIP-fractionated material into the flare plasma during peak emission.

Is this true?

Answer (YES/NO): YES